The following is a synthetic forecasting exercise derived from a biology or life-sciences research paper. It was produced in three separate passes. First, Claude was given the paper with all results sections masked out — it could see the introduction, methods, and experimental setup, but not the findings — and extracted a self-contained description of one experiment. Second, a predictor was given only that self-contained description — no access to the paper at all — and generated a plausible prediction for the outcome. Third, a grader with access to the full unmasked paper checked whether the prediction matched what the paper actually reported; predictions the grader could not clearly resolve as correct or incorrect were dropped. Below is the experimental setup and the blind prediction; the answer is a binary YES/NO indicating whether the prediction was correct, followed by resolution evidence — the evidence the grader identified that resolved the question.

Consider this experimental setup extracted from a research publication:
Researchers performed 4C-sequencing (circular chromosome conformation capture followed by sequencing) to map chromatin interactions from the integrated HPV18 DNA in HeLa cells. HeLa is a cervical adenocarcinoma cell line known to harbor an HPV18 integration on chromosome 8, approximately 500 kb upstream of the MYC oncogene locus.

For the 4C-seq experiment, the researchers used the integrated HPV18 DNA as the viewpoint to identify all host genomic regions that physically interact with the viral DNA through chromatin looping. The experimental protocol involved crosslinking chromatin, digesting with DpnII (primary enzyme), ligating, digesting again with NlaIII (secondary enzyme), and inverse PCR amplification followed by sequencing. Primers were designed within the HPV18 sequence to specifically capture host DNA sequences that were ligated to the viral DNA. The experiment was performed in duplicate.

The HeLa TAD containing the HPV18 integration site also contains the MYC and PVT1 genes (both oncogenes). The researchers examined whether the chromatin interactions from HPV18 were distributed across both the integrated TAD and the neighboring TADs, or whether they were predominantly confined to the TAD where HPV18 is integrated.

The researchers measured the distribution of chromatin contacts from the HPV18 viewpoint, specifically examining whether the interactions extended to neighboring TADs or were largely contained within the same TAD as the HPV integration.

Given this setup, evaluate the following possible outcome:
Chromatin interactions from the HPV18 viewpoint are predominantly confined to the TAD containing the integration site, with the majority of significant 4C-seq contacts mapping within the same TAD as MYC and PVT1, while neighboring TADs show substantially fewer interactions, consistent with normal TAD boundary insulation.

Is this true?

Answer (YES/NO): YES